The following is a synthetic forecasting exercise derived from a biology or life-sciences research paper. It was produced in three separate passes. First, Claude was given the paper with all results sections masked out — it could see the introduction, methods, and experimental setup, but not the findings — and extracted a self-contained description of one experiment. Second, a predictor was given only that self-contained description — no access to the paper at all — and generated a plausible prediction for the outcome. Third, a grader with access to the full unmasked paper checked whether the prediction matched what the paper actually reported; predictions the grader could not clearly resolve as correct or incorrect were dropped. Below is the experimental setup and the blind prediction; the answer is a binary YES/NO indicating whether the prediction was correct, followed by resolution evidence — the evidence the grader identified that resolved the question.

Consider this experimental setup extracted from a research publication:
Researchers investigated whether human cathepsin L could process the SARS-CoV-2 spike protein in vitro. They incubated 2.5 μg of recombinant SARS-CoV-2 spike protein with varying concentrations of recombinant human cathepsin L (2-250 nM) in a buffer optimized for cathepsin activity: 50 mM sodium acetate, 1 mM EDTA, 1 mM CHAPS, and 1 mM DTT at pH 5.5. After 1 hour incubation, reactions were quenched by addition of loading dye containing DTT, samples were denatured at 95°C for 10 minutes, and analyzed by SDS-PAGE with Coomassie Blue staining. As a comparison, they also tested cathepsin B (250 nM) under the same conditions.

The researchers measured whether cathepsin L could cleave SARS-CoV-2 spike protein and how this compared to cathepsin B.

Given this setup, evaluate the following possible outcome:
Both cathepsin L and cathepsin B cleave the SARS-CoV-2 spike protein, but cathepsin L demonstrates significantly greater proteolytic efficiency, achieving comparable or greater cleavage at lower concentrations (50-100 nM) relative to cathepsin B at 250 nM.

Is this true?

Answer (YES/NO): NO